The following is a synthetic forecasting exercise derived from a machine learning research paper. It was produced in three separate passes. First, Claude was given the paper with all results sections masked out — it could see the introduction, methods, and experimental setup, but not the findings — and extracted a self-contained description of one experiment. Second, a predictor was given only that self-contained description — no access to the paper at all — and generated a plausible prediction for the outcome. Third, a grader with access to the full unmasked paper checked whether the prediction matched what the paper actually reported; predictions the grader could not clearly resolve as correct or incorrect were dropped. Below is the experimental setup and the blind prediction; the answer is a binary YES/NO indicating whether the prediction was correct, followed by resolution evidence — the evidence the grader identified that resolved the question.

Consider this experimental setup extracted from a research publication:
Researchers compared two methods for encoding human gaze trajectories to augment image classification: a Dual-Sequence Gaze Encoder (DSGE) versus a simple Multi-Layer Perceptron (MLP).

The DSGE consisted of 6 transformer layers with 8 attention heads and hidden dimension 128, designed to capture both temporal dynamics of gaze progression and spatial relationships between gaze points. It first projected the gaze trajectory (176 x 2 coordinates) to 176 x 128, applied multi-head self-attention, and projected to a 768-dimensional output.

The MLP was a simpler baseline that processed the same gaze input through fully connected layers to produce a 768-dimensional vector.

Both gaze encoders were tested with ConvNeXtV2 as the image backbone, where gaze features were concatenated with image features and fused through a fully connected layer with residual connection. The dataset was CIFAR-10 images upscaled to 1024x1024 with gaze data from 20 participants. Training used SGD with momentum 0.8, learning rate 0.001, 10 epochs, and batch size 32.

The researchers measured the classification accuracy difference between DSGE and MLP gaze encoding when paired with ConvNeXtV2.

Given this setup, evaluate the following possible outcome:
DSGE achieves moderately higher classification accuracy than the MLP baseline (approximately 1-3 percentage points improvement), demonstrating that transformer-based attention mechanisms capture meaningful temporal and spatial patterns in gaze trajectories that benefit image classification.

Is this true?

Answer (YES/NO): NO